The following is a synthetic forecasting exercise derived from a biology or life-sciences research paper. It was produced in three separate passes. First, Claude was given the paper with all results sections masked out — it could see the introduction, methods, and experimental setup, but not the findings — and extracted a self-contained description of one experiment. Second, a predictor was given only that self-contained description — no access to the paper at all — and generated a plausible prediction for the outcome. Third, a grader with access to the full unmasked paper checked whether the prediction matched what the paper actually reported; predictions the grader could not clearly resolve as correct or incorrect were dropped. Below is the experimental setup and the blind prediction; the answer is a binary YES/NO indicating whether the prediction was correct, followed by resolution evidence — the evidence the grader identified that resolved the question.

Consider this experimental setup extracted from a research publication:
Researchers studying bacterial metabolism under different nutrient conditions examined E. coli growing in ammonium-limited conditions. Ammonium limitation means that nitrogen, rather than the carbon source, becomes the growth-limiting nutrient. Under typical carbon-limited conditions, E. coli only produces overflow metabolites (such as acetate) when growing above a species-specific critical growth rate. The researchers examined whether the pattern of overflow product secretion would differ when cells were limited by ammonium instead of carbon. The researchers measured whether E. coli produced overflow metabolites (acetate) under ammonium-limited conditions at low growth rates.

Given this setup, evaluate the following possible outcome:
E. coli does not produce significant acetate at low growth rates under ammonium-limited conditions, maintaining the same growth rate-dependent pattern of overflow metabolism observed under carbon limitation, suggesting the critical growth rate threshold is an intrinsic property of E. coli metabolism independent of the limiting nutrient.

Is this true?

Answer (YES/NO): NO